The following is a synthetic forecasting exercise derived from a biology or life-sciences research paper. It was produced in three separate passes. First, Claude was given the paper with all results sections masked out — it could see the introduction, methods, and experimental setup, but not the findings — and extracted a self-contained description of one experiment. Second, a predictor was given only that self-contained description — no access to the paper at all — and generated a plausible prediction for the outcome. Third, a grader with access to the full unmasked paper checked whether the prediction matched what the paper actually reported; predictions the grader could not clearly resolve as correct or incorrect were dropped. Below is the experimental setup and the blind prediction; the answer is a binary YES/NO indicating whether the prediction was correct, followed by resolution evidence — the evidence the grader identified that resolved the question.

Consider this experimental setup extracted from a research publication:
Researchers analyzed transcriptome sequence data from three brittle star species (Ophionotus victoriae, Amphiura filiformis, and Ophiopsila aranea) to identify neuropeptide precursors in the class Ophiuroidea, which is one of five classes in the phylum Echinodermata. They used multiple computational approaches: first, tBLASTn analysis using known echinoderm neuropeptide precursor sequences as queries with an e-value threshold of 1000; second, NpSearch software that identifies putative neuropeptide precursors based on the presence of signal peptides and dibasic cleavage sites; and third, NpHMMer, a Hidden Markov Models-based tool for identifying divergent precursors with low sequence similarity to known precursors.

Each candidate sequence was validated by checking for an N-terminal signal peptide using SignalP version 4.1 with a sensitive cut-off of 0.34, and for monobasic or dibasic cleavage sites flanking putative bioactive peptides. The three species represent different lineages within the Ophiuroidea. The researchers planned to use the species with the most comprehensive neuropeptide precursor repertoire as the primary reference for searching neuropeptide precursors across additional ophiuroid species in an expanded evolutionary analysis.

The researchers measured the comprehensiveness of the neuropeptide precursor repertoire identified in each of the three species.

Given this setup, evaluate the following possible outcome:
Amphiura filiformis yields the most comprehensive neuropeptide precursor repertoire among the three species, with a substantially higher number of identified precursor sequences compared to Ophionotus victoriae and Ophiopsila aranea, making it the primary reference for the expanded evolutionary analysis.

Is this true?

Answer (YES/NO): NO